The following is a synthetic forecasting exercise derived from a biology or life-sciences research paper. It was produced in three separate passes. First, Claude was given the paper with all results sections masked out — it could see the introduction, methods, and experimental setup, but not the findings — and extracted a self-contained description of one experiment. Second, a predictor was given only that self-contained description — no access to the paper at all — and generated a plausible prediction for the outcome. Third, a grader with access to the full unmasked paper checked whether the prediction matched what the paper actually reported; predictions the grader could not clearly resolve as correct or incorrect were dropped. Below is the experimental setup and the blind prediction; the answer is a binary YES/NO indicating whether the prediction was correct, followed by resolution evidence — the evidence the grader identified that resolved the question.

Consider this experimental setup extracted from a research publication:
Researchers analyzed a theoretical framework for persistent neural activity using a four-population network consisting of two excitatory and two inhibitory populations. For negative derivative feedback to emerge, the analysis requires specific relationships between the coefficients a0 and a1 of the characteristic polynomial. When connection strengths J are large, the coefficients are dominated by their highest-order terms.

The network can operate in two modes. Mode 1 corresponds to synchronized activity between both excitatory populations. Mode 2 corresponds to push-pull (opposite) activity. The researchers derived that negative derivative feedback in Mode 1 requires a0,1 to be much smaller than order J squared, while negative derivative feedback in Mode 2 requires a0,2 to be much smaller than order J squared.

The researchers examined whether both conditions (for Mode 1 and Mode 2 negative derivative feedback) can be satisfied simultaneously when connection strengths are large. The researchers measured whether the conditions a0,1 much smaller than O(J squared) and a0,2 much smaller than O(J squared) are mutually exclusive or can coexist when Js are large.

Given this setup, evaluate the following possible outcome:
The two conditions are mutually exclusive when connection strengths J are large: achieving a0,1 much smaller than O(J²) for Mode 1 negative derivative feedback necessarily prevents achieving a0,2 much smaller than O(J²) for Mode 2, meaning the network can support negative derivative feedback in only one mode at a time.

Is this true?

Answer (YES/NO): YES